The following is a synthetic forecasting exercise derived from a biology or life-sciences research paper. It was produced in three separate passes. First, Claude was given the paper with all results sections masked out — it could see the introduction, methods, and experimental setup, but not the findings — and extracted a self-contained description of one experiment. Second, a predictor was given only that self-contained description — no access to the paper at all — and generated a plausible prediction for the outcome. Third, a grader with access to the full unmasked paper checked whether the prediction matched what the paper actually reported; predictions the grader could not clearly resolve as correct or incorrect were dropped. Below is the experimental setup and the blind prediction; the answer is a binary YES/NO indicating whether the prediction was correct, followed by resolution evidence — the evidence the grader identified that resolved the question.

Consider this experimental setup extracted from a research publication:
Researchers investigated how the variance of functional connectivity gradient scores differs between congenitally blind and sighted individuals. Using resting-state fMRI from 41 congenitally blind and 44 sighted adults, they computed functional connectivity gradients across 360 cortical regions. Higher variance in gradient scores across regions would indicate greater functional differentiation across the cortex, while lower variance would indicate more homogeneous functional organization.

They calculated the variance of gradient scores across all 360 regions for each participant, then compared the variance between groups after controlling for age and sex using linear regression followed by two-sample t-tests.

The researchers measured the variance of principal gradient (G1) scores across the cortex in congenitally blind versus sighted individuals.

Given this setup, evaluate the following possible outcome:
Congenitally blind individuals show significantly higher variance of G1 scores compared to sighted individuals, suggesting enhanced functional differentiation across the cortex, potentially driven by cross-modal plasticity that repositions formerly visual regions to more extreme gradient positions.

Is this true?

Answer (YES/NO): NO